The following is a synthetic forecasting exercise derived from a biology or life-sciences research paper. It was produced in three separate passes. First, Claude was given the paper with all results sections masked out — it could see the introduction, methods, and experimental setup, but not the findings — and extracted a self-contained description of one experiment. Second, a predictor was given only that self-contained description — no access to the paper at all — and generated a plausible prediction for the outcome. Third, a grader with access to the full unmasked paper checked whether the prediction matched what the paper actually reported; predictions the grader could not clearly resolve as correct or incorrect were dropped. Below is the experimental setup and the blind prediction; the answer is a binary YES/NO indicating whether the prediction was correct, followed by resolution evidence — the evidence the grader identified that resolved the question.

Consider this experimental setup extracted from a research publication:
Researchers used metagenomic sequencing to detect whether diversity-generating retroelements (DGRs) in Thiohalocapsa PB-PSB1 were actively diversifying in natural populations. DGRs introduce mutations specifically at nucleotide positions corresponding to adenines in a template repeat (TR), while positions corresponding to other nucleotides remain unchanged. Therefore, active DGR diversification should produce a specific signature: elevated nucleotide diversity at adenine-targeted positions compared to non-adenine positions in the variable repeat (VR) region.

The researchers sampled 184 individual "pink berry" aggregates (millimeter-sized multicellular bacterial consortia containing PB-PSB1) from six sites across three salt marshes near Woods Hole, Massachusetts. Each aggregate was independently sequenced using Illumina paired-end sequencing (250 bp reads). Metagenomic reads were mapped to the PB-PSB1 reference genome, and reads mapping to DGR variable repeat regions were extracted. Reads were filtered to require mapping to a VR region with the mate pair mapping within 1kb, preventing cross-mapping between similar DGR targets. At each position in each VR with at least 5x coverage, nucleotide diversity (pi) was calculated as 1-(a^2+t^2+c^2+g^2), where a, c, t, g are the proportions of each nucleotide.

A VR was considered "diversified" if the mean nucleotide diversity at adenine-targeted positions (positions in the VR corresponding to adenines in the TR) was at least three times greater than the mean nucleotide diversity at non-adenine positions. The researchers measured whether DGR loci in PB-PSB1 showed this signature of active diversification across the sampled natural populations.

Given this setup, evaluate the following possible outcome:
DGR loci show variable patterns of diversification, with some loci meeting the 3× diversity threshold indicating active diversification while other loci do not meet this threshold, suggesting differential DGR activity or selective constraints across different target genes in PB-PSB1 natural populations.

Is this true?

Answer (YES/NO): YES